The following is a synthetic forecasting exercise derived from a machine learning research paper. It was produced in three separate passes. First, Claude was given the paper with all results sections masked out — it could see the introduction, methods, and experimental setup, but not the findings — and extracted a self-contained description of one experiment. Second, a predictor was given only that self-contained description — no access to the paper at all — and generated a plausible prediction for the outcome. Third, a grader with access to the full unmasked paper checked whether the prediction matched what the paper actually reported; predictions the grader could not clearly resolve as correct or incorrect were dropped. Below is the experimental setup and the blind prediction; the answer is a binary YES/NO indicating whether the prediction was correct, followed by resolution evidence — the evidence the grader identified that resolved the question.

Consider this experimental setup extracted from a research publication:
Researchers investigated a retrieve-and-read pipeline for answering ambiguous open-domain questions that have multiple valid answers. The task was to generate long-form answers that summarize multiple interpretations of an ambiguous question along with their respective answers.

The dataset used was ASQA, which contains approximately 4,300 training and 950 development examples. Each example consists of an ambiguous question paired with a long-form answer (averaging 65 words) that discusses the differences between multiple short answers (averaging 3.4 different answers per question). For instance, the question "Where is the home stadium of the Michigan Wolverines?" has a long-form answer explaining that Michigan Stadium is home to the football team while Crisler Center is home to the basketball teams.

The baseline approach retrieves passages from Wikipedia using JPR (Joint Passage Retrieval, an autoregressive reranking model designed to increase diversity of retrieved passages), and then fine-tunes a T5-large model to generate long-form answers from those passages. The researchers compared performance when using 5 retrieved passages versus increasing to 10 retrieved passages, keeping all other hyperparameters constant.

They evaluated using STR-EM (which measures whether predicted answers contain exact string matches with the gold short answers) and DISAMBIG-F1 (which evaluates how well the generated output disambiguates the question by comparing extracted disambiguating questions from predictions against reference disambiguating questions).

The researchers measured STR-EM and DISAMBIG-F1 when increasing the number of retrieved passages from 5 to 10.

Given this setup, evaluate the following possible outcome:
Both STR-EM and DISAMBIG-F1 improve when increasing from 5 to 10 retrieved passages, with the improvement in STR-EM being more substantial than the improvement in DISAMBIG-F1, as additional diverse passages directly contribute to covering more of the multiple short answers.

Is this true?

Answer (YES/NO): NO